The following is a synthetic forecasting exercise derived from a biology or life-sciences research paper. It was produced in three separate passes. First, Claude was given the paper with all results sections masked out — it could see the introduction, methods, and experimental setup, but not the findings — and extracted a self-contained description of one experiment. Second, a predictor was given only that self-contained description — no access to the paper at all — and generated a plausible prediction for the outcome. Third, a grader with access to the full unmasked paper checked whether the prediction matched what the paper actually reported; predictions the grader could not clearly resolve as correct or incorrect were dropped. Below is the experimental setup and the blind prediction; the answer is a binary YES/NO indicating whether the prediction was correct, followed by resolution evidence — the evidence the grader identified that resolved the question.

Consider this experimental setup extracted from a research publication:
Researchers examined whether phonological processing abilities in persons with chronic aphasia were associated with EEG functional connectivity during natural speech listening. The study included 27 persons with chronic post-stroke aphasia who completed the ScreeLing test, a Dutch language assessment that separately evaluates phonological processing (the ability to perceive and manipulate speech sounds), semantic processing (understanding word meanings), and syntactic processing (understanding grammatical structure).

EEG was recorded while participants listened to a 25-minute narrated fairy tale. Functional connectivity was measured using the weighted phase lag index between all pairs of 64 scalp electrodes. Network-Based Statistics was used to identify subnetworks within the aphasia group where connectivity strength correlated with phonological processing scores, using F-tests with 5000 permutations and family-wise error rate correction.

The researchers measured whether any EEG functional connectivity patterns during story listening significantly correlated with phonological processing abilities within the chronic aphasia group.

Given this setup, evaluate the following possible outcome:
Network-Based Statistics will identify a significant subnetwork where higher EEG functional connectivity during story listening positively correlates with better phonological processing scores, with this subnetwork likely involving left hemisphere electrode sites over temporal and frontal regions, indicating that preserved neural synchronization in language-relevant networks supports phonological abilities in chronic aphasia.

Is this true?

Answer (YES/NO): NO